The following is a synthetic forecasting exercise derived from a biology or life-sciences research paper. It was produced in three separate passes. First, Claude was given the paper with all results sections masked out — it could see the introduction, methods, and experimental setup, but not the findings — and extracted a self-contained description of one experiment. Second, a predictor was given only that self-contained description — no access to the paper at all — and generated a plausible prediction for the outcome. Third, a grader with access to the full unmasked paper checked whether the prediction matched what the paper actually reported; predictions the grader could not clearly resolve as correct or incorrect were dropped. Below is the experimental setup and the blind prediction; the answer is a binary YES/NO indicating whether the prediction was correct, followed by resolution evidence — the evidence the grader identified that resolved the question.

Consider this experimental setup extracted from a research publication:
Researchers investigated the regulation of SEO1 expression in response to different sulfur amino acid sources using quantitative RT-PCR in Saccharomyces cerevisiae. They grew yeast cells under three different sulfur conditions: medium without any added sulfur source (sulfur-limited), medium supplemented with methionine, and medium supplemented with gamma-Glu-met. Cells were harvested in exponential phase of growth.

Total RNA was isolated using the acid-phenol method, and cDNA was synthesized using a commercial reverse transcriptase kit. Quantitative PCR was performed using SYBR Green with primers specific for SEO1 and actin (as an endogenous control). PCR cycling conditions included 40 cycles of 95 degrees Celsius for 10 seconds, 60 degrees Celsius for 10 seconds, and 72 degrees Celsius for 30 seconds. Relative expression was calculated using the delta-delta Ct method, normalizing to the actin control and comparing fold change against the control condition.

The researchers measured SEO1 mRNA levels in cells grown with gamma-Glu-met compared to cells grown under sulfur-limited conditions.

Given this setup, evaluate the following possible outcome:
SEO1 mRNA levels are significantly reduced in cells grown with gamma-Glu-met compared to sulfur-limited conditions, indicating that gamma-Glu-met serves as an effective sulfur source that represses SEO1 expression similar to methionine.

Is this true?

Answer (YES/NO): NO